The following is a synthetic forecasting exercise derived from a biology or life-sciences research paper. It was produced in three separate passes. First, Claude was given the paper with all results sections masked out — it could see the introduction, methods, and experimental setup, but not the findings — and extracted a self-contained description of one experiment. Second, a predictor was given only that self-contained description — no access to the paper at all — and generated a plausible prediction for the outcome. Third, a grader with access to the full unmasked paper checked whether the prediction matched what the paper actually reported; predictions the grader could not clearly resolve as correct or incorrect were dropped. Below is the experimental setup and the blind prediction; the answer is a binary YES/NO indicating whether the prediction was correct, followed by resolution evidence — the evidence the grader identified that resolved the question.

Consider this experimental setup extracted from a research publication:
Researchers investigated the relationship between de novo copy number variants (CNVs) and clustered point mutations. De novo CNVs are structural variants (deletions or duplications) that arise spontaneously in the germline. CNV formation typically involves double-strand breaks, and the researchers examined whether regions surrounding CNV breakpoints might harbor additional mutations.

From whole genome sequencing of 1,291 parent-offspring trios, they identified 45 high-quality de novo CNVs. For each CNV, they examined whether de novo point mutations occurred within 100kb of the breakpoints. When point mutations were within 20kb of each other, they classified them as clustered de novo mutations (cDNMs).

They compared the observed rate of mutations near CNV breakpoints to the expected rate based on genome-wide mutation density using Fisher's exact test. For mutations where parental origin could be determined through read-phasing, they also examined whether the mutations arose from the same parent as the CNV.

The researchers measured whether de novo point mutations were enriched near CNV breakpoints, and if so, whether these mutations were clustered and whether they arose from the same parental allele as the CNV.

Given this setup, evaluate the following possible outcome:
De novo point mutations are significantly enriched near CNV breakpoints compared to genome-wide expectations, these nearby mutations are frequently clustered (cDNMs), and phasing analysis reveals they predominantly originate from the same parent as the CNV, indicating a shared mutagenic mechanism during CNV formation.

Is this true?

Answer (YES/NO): YES